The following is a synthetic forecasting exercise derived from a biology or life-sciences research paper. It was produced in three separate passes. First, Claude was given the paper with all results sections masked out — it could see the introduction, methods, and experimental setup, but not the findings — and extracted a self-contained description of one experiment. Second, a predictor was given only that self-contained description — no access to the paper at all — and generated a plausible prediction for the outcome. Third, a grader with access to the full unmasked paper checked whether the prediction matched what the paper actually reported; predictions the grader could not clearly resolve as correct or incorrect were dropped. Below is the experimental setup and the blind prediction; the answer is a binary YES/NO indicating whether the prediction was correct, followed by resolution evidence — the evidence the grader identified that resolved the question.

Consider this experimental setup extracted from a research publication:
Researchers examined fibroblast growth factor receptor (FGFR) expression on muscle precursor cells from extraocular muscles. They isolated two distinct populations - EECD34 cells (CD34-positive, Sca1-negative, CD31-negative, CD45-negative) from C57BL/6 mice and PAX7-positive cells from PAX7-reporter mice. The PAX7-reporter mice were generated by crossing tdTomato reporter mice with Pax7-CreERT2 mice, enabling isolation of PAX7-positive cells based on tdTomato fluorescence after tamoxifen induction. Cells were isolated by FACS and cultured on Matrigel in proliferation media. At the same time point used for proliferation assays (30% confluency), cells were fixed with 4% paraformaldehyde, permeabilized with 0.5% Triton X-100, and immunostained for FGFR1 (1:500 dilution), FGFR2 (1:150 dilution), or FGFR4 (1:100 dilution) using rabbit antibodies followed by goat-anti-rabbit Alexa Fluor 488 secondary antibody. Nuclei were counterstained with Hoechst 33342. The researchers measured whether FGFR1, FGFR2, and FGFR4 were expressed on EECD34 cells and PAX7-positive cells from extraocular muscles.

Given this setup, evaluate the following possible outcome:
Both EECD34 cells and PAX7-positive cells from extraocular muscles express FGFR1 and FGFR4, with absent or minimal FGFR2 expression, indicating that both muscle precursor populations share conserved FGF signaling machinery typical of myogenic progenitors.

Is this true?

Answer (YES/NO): YES